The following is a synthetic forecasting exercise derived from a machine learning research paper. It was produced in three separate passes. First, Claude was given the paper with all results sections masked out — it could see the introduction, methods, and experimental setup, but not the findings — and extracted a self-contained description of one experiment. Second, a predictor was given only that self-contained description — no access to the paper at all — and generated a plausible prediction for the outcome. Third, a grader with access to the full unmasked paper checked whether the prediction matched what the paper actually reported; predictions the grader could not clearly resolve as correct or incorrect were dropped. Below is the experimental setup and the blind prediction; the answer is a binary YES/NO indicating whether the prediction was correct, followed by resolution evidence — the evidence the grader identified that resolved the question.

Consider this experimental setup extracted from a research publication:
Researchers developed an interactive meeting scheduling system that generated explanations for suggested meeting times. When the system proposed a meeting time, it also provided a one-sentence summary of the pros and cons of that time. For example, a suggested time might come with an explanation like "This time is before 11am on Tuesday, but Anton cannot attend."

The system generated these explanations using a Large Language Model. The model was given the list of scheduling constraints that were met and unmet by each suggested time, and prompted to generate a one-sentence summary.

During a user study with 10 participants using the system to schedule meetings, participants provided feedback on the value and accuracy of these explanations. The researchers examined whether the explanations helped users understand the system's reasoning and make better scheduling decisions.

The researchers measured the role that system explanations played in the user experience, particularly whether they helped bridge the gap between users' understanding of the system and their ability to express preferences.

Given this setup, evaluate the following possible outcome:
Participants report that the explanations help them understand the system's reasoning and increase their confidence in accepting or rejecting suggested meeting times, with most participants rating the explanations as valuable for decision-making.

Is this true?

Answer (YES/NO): NO